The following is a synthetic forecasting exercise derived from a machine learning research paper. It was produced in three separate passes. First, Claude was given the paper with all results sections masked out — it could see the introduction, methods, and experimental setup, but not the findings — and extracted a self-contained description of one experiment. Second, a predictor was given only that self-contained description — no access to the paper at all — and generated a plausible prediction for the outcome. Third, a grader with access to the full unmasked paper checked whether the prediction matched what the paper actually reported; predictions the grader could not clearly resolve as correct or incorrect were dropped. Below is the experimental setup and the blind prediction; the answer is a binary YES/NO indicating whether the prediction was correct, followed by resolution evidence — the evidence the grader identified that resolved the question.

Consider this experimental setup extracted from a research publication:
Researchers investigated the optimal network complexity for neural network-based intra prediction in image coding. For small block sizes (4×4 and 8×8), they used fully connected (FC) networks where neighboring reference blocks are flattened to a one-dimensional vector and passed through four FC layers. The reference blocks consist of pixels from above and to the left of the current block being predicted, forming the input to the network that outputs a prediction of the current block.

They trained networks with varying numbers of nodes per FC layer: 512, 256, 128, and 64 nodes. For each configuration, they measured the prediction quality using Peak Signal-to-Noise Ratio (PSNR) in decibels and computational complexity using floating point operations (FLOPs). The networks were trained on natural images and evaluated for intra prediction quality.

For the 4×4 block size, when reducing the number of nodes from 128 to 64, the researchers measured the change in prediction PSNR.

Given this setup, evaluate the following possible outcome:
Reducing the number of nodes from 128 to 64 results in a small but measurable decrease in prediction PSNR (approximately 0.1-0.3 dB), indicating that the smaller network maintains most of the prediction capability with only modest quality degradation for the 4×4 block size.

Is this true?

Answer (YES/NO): YES